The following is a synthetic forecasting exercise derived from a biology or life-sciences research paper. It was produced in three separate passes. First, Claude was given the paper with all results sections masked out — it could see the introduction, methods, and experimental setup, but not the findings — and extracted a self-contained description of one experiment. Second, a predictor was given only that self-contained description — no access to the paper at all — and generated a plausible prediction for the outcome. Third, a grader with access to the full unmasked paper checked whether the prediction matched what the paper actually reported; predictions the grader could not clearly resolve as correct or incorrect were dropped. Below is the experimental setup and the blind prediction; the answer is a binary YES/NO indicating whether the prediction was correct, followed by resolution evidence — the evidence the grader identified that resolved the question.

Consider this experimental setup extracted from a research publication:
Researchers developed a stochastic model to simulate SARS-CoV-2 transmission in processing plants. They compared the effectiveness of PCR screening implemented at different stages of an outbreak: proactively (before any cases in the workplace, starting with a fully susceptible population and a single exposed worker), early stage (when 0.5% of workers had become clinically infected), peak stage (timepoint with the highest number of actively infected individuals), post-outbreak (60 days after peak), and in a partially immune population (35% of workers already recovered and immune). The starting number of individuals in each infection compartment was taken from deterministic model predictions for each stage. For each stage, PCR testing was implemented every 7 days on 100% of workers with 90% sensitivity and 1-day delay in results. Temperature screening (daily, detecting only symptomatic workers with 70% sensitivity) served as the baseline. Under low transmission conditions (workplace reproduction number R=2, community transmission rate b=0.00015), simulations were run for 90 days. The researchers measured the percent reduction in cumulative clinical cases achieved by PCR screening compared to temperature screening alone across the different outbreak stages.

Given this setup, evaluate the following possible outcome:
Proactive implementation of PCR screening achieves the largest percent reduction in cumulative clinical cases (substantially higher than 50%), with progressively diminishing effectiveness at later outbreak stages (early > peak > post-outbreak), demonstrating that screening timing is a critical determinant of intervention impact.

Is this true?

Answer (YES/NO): NO